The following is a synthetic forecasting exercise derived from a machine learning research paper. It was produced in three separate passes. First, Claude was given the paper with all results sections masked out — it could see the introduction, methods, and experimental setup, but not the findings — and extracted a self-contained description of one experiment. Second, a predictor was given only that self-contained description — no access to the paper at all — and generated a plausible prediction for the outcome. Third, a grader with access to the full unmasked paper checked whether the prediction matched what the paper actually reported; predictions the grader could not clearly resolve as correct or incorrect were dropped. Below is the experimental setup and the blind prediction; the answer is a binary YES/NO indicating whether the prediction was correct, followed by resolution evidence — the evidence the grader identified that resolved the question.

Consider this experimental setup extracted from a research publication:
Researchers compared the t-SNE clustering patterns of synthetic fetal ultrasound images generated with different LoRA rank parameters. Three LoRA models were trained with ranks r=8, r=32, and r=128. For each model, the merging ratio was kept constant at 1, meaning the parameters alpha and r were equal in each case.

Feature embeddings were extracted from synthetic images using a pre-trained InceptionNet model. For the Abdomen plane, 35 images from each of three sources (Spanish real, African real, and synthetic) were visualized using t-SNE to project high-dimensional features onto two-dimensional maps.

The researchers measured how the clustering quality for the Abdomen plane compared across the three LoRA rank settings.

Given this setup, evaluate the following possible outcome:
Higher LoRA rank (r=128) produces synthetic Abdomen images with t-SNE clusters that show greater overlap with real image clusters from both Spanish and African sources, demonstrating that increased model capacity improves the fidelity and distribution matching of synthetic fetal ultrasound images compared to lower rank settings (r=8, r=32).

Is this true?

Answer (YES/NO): YES